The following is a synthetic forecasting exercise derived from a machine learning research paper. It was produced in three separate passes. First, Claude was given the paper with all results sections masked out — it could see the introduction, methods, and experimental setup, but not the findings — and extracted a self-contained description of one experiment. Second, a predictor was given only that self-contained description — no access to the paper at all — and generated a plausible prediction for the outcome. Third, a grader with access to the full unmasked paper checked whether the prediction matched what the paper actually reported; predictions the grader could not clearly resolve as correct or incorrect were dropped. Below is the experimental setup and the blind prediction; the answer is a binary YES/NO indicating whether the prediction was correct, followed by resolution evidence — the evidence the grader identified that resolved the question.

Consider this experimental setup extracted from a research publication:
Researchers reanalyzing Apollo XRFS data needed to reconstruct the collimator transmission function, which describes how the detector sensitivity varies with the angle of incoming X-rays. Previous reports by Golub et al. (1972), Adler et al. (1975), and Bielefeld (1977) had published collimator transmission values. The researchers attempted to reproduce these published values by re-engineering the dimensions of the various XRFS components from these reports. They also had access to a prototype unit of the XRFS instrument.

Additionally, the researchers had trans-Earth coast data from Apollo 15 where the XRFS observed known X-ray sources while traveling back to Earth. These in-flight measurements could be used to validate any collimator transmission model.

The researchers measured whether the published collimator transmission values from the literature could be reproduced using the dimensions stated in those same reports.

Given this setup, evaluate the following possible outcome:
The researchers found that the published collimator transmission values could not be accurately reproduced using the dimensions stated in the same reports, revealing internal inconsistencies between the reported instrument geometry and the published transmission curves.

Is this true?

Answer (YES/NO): YES